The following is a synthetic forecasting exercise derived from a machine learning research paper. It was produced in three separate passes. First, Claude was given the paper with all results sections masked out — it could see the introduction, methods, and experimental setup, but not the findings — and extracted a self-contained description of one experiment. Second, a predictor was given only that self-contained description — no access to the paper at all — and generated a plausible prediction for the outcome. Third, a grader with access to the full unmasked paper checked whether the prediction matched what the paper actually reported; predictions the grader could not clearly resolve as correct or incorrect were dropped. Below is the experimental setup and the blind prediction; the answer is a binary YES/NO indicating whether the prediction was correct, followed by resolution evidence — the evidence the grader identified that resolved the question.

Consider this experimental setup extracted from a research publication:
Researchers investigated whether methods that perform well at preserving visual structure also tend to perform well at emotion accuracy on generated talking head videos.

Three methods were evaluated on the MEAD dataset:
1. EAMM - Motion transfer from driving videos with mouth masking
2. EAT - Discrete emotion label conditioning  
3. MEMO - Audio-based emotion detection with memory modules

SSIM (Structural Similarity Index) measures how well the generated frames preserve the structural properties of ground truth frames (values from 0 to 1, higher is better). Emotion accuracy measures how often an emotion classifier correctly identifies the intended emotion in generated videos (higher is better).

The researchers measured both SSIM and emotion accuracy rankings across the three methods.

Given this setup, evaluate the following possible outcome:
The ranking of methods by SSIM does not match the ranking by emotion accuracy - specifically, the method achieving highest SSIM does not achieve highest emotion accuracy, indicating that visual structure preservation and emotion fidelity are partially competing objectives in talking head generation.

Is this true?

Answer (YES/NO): NO